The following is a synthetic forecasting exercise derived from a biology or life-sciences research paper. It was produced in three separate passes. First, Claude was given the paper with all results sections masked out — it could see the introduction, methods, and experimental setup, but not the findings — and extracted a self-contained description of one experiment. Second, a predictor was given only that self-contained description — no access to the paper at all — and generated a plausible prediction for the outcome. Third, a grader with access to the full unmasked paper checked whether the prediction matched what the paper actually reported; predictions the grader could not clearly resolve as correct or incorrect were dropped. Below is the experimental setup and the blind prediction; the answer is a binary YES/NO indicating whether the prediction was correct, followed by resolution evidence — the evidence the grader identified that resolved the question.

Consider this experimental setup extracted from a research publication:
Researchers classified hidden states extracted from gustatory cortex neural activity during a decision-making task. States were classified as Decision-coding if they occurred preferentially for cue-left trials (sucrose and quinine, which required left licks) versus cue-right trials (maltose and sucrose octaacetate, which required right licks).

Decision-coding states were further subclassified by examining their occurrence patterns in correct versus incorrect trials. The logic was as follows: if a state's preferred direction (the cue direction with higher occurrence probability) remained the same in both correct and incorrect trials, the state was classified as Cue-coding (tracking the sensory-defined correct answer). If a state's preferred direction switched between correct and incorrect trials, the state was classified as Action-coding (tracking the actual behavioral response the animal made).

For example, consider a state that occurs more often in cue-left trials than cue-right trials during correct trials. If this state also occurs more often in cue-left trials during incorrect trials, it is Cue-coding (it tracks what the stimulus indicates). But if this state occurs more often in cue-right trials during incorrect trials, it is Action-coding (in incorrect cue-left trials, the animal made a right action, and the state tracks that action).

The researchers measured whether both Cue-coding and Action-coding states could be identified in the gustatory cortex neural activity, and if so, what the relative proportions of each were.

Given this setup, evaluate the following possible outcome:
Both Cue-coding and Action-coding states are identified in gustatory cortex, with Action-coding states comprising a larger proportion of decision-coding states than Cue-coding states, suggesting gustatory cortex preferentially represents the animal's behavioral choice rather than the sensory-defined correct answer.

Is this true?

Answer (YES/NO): NO